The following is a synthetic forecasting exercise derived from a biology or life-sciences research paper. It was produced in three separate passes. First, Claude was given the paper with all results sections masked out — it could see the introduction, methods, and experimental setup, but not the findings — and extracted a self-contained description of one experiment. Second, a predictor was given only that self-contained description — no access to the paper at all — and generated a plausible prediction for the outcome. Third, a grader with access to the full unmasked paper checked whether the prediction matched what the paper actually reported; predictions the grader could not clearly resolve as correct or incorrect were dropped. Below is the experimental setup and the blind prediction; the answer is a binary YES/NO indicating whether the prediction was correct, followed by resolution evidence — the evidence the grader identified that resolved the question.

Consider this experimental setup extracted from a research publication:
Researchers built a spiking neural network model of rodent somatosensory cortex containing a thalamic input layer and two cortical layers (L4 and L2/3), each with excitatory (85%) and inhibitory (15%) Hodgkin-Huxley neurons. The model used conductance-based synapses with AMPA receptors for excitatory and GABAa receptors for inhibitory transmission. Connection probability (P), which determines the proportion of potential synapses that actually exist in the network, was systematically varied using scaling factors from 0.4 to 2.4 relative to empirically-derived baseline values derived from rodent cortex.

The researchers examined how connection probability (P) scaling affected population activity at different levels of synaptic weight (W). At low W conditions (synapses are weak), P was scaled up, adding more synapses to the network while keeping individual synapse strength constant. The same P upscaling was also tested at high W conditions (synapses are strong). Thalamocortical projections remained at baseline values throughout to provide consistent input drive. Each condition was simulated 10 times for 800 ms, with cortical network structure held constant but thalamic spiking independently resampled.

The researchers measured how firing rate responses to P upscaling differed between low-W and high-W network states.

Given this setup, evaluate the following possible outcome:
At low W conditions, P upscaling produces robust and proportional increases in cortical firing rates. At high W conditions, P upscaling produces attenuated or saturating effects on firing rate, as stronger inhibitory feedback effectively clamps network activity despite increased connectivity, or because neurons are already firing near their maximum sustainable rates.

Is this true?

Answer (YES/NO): NO